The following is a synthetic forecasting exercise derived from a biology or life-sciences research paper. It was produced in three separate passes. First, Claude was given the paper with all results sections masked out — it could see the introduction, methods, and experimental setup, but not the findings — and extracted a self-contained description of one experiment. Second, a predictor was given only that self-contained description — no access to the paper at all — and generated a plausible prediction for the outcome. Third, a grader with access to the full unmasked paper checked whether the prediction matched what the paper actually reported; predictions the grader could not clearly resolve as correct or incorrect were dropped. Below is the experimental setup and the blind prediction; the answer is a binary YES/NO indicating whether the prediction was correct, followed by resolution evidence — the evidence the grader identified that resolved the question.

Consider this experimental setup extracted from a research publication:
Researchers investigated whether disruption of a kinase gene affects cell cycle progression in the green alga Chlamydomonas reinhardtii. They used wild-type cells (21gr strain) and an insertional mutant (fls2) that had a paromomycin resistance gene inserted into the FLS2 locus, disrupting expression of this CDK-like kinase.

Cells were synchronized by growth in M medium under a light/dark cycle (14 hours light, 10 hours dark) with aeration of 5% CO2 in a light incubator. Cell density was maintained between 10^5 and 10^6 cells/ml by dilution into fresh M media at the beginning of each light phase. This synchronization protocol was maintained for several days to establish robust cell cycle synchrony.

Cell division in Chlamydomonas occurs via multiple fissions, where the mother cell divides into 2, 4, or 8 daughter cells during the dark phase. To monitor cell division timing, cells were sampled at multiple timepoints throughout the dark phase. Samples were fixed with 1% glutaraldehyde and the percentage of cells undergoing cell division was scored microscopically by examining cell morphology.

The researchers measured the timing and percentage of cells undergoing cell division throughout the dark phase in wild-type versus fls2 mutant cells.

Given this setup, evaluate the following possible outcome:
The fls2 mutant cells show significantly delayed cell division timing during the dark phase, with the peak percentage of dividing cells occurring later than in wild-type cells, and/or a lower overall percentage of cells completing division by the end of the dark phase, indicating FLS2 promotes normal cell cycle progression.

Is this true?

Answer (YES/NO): YES